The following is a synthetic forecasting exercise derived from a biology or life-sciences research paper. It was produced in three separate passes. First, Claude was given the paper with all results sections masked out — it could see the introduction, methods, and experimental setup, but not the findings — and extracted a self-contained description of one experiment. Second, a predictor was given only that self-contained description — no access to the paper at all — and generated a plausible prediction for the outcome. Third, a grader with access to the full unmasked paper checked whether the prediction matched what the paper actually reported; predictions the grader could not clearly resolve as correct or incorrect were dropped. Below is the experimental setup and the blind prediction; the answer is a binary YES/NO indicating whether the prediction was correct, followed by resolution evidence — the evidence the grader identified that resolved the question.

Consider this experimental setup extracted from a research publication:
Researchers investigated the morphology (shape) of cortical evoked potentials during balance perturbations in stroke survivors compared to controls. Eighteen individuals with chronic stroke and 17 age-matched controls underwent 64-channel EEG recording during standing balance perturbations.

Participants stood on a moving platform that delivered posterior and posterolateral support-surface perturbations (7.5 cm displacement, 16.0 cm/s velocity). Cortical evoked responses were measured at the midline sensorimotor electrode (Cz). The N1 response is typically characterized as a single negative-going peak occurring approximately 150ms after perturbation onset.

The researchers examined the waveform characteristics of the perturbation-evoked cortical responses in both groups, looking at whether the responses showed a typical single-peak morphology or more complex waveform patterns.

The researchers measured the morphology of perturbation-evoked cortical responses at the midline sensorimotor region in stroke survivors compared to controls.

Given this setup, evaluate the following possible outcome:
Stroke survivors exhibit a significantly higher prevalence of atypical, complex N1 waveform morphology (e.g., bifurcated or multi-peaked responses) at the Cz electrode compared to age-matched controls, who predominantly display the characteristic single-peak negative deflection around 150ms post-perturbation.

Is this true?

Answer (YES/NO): NO